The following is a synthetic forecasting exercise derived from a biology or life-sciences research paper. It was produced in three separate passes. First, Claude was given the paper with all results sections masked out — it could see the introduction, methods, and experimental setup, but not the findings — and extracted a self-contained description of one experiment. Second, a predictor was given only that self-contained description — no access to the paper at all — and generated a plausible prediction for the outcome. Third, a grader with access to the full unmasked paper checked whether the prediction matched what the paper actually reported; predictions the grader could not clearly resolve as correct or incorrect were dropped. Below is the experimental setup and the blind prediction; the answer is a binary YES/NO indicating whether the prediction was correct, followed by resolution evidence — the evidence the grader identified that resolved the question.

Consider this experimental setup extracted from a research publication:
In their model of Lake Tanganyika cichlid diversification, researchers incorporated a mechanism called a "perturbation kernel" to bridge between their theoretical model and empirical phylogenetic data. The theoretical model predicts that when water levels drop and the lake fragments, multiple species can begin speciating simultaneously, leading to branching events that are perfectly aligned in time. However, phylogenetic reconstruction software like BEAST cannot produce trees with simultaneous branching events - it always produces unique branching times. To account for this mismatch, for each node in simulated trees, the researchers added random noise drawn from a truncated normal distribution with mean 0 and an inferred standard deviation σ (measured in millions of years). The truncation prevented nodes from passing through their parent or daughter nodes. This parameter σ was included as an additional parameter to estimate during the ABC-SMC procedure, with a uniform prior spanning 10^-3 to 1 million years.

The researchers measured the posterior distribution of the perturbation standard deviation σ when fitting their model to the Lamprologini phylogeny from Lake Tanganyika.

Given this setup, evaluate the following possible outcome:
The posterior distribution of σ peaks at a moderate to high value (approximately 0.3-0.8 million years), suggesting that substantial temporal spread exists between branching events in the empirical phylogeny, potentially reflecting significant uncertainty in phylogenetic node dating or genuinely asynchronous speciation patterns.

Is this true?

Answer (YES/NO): NO